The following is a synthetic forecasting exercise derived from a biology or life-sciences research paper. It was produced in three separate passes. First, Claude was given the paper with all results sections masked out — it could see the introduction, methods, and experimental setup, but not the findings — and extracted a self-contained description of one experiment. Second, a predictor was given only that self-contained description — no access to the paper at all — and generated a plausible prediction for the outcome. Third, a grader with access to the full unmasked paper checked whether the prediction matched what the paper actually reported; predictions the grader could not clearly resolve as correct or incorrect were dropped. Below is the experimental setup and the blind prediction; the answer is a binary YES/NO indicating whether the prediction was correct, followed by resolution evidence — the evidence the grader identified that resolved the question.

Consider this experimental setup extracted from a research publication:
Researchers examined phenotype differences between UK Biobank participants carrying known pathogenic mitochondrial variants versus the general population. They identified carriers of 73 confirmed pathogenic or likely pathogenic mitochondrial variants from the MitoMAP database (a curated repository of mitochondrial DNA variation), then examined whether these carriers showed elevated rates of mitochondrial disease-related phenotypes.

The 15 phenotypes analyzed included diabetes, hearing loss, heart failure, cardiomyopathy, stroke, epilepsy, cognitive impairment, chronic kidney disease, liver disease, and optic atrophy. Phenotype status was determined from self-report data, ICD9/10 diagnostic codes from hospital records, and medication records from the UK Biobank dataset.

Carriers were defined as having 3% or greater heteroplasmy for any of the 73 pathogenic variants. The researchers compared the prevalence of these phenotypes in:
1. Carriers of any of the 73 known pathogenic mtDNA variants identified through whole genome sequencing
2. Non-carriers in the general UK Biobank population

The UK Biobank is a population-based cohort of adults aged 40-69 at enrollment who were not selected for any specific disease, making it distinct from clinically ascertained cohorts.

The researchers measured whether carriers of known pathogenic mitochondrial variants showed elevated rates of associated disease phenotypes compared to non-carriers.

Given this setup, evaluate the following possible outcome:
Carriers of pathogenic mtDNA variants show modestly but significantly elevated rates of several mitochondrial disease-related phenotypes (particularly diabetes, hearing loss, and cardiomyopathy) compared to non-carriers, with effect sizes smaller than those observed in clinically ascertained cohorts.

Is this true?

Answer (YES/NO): NO